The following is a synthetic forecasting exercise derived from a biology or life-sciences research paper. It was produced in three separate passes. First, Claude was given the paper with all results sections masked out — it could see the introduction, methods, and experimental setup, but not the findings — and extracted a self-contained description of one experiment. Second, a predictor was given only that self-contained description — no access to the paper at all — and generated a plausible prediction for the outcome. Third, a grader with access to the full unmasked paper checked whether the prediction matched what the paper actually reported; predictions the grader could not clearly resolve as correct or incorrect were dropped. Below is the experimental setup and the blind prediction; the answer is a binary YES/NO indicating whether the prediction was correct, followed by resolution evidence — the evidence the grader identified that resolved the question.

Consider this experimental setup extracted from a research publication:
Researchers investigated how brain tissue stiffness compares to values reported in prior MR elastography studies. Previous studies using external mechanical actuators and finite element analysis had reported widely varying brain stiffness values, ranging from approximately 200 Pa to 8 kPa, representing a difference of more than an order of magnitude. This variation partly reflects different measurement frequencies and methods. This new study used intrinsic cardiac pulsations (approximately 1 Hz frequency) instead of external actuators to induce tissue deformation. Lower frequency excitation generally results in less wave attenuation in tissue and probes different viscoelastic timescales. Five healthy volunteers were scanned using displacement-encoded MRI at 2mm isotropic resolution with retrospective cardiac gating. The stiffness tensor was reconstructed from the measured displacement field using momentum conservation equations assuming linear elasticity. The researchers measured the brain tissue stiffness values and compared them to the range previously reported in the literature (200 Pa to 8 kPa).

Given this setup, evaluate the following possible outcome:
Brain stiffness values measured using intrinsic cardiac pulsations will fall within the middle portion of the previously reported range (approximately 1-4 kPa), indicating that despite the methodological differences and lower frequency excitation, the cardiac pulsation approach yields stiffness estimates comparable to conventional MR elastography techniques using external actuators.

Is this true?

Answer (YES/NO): NO